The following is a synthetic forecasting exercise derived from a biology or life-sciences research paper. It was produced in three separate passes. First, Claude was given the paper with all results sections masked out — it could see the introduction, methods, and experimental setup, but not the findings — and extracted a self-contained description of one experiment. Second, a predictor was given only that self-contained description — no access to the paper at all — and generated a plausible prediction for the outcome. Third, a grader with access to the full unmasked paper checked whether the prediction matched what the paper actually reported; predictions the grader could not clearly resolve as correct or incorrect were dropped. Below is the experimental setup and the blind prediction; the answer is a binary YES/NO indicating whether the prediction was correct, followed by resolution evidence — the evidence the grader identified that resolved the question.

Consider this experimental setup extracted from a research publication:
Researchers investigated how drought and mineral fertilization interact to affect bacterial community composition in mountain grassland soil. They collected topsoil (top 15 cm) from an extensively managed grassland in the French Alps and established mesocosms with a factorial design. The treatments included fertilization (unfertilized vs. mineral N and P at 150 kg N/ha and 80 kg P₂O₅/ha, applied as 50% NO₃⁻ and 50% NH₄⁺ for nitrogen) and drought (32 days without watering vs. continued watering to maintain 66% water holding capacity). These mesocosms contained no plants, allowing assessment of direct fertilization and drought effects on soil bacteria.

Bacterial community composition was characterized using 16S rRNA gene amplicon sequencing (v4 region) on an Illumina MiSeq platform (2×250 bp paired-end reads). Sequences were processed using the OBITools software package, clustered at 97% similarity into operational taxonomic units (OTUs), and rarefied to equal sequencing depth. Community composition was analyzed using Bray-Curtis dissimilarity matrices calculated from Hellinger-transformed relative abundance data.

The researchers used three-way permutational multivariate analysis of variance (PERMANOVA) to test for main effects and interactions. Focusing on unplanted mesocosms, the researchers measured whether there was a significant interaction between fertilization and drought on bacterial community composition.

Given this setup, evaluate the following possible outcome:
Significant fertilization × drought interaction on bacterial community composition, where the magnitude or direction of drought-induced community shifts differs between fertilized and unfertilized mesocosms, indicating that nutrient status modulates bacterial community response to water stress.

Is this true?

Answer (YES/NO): NO